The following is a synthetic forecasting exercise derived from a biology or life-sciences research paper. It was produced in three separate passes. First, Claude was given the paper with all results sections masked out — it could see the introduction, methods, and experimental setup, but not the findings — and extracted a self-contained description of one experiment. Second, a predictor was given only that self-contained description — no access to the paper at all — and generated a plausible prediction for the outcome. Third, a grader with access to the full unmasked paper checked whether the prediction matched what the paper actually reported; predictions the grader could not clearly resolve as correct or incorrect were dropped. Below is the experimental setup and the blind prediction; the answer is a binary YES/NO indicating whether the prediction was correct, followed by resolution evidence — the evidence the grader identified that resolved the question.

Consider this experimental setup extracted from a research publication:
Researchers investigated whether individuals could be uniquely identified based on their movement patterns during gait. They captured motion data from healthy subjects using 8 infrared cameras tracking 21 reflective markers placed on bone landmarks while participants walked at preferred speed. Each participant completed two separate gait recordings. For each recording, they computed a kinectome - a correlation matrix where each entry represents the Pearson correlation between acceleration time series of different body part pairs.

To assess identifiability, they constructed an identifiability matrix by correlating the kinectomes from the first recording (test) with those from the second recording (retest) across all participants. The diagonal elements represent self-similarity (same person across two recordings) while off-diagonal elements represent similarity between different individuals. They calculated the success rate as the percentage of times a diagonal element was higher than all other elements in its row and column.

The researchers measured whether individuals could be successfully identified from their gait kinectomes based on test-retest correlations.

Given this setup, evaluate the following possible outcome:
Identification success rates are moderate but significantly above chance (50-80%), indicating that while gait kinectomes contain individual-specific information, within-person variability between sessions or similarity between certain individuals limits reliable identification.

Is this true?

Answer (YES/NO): NO